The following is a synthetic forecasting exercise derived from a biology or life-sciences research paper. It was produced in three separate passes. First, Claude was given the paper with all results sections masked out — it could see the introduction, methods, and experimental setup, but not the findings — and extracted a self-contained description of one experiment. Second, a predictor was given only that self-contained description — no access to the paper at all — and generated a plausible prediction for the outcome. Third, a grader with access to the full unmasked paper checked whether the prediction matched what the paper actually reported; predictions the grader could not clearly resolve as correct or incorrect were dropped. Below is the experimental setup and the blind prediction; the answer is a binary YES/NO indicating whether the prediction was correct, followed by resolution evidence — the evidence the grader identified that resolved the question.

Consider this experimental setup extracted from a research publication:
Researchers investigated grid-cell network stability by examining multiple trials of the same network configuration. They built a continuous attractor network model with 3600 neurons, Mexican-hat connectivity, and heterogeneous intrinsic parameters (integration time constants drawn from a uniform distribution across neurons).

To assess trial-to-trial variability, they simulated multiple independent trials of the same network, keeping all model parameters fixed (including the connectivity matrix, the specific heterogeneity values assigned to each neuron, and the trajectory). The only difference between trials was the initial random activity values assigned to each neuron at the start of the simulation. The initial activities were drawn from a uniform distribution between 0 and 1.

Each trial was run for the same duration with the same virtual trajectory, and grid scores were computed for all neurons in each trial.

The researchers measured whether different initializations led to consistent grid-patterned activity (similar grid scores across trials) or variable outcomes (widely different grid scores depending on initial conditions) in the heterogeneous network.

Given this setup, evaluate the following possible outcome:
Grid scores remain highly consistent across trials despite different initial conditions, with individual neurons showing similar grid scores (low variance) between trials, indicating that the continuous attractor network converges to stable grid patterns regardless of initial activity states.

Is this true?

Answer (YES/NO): YES